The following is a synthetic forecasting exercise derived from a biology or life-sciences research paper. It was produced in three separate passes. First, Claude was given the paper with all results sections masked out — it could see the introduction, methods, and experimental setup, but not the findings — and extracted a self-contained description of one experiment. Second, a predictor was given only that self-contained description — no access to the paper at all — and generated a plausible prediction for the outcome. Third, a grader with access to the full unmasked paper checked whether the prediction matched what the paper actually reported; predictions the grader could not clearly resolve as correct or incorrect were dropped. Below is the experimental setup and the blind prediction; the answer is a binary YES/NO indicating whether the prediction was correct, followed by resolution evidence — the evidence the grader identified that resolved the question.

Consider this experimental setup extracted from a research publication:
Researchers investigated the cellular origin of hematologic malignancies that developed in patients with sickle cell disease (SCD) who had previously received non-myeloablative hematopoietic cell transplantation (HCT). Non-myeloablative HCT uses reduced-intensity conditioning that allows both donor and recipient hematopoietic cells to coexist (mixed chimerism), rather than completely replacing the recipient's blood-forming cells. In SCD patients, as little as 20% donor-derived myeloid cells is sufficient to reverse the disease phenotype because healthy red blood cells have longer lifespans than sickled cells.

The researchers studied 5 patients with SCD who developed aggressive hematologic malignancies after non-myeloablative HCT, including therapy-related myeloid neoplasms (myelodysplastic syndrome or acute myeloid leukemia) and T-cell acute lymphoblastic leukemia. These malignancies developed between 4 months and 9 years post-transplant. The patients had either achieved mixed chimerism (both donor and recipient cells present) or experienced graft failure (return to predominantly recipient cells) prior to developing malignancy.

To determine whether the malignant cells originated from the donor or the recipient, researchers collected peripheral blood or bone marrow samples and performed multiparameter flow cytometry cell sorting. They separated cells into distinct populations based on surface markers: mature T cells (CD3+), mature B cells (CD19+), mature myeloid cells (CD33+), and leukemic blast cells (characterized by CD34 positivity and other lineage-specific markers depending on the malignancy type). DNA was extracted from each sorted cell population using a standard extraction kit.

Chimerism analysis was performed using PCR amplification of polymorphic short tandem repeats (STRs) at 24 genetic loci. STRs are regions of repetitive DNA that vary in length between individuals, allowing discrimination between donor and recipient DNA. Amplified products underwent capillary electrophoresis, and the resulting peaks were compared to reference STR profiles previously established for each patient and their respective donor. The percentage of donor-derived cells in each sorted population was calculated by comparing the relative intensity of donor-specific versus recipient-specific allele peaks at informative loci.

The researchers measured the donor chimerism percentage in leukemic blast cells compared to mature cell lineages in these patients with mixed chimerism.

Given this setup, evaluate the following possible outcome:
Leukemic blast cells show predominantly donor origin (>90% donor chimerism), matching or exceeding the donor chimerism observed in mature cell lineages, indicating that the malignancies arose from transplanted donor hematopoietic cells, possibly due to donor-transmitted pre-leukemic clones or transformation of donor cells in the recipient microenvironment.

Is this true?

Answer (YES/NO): NO